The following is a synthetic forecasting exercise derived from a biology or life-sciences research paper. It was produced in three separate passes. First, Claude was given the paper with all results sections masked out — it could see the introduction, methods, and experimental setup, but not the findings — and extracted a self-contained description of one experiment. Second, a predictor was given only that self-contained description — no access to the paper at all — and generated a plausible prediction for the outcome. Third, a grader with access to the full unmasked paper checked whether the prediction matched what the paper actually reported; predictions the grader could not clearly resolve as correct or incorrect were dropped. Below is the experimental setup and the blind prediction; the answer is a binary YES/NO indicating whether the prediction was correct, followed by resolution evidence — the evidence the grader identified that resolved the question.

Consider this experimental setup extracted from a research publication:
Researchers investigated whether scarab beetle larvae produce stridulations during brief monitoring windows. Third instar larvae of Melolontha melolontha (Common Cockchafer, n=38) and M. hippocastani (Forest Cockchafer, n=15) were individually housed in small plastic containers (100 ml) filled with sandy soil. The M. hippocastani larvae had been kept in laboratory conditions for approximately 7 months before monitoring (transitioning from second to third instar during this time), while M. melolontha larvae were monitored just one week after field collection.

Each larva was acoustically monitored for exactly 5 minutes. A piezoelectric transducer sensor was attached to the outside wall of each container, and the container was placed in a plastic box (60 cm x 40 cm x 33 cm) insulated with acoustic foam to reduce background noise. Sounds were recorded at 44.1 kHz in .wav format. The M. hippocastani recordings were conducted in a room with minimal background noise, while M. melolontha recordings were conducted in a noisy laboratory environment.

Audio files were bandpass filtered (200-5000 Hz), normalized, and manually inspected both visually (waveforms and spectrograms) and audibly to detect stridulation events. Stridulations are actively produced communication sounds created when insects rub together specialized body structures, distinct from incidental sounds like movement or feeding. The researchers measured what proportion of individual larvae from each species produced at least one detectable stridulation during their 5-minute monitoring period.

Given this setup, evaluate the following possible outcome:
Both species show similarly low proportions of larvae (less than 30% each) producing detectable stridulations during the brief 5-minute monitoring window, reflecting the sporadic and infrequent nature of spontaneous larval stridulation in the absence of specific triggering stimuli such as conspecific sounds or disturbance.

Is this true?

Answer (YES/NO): YES